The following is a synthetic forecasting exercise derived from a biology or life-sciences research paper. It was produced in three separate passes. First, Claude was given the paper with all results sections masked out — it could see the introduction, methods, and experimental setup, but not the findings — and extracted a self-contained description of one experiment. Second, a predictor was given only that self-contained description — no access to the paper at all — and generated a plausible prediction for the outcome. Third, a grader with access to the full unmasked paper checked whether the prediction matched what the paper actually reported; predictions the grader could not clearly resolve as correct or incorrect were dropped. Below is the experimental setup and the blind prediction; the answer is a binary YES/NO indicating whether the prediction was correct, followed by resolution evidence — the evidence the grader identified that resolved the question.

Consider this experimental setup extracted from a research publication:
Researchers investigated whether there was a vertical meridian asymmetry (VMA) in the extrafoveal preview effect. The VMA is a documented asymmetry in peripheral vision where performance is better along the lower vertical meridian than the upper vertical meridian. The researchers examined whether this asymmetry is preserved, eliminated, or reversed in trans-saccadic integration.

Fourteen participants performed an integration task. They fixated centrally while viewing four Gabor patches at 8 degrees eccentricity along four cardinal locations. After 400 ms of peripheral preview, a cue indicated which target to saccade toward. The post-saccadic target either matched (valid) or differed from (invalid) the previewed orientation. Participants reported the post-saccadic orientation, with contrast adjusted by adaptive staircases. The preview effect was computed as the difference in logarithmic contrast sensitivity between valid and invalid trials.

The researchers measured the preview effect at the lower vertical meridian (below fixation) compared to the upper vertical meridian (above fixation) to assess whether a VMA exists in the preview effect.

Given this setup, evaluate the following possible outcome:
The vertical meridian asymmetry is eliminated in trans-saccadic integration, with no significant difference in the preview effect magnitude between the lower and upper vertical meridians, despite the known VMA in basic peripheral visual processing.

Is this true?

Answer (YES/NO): NO